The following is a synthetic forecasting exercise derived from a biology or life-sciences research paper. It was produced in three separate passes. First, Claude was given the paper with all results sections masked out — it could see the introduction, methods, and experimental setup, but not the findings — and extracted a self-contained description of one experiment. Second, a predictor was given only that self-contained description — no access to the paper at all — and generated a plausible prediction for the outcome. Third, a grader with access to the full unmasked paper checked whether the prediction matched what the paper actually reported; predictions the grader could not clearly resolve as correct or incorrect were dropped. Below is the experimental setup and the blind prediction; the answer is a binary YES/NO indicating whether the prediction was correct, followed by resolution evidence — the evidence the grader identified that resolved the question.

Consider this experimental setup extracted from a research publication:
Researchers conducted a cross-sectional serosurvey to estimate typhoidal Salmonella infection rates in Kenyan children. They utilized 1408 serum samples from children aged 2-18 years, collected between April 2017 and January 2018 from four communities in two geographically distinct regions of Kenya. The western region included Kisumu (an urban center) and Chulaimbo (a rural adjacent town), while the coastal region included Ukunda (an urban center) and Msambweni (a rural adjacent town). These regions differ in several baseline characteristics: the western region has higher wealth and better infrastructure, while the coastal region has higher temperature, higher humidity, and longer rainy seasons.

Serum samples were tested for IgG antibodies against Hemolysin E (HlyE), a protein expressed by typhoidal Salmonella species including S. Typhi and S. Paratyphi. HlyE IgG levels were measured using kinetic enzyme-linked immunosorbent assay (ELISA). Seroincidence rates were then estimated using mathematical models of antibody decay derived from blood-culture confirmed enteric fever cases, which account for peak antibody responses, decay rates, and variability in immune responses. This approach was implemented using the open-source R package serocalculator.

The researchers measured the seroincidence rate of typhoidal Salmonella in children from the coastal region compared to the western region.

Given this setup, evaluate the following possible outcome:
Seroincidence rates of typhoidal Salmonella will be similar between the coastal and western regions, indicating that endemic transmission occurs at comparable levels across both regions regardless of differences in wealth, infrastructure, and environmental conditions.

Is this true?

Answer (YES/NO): NO